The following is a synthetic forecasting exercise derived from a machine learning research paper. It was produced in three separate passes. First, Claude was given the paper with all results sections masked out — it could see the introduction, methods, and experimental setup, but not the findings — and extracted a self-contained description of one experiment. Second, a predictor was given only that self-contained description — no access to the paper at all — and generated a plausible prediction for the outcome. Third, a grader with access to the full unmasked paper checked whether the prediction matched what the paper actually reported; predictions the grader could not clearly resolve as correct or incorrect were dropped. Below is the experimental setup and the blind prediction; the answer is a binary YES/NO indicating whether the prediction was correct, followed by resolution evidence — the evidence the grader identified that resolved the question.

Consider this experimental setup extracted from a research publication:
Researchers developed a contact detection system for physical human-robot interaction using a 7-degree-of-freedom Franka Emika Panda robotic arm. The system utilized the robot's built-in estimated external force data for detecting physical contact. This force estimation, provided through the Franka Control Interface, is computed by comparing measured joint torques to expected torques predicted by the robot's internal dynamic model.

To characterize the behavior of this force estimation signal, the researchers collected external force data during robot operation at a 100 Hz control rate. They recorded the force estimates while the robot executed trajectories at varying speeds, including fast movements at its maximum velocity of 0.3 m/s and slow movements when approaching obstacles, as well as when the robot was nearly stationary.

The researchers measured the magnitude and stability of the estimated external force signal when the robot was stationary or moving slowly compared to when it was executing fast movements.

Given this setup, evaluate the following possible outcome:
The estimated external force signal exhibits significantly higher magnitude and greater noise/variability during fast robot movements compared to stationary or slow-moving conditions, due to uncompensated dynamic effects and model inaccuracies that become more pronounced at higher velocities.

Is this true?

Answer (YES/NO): YES